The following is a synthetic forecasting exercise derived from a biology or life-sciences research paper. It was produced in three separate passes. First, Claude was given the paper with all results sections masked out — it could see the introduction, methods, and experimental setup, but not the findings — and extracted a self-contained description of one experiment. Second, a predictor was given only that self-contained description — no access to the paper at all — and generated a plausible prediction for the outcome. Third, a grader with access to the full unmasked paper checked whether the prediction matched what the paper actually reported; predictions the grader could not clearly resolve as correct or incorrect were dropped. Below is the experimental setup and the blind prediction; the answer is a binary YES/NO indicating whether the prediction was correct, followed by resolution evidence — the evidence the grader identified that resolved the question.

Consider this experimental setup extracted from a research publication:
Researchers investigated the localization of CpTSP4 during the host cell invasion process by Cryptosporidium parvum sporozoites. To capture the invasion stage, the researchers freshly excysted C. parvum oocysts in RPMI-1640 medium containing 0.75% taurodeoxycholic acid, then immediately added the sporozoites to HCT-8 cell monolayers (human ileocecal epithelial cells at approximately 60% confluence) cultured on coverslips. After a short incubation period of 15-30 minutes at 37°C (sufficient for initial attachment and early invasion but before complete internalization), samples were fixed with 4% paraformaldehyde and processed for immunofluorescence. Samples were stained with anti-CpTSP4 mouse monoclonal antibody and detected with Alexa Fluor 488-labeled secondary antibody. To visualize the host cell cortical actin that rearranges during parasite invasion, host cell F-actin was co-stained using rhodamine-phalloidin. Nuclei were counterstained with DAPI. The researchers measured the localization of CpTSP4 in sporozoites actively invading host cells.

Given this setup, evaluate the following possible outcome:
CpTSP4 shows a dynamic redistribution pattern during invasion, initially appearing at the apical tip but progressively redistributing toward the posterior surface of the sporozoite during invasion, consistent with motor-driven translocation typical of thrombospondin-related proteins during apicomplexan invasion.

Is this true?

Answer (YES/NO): NO